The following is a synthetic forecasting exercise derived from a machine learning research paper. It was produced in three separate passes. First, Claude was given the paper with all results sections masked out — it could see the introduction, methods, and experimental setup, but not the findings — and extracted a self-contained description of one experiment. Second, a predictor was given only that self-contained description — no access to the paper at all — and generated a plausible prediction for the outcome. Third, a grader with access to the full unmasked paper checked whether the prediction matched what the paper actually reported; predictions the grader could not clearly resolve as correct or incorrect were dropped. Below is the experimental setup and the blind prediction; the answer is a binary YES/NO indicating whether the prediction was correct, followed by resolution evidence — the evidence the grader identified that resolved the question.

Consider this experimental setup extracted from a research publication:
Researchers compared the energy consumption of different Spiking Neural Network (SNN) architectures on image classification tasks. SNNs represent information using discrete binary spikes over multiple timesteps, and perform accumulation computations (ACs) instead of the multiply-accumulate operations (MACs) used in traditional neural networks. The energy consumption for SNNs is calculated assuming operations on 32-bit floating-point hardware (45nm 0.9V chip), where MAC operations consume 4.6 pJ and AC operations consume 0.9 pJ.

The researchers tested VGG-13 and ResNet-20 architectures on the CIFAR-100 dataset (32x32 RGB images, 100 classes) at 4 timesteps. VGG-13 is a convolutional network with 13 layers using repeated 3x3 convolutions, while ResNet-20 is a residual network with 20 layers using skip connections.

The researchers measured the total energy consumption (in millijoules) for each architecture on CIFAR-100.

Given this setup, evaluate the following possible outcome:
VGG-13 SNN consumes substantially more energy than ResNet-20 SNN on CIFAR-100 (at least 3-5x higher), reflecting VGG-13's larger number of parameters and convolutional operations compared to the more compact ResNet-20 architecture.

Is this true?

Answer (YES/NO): NO